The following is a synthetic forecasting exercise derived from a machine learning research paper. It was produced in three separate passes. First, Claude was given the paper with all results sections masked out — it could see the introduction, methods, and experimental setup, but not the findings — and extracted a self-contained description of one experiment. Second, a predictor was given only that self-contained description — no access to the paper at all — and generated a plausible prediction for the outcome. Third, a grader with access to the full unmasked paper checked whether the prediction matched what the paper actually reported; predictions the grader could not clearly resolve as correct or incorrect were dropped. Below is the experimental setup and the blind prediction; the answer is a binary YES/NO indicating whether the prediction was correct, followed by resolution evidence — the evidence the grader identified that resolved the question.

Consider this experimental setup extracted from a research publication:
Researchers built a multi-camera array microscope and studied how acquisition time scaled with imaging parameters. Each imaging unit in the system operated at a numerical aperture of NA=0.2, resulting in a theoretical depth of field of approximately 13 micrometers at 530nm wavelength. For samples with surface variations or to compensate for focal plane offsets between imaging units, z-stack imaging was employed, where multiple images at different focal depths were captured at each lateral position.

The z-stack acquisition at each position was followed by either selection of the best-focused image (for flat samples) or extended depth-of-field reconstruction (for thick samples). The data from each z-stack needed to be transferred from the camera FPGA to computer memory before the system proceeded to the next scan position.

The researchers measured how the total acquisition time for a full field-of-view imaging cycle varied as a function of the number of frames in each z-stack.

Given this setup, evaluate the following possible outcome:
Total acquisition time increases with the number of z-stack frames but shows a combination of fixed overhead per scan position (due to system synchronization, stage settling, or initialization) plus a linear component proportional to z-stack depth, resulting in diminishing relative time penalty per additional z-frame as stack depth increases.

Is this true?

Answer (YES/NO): NO